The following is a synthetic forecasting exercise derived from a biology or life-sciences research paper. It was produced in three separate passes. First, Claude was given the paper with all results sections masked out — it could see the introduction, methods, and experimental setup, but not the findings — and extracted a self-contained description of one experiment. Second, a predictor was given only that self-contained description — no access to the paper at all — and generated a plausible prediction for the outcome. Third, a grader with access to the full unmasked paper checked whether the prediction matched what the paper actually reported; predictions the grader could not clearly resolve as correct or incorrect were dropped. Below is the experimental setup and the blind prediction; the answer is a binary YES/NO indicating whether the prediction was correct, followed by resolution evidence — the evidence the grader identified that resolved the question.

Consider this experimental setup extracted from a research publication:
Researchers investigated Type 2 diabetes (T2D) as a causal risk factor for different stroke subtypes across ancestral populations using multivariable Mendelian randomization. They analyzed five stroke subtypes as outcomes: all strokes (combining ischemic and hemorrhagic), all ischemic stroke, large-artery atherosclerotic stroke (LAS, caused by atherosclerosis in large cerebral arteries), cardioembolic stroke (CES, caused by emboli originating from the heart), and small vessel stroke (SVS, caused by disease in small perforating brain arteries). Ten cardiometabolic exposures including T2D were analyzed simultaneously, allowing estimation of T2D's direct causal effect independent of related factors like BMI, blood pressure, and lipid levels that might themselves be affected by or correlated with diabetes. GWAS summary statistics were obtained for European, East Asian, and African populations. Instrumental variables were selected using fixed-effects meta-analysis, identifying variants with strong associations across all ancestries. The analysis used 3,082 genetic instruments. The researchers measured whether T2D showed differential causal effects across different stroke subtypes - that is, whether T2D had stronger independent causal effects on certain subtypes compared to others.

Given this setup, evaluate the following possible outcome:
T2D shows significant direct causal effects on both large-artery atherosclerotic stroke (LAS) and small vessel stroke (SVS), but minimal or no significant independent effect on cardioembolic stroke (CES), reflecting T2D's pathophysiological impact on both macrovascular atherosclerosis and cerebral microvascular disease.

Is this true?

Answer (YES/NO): NO